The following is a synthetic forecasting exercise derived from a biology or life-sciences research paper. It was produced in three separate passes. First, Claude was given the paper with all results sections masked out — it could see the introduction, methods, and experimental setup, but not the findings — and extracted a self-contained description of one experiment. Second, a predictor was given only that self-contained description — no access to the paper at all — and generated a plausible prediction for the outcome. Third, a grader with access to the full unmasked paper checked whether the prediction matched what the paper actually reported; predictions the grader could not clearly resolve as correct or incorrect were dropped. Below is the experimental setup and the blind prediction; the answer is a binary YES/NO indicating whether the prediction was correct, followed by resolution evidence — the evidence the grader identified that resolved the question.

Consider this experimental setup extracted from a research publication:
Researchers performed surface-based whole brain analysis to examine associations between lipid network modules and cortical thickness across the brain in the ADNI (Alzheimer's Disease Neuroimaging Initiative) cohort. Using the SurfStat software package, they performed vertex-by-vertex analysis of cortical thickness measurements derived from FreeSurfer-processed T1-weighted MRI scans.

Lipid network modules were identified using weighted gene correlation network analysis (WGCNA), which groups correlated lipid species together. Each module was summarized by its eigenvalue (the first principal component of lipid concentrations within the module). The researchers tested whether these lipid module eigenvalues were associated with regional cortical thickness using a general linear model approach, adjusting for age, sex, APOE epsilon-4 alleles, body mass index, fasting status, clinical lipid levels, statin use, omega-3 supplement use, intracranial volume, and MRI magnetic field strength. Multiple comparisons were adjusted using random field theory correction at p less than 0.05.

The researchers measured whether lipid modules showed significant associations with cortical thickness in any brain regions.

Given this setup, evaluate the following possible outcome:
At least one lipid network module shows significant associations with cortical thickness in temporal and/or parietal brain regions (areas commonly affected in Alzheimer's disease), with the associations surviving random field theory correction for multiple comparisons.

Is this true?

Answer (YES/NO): YES